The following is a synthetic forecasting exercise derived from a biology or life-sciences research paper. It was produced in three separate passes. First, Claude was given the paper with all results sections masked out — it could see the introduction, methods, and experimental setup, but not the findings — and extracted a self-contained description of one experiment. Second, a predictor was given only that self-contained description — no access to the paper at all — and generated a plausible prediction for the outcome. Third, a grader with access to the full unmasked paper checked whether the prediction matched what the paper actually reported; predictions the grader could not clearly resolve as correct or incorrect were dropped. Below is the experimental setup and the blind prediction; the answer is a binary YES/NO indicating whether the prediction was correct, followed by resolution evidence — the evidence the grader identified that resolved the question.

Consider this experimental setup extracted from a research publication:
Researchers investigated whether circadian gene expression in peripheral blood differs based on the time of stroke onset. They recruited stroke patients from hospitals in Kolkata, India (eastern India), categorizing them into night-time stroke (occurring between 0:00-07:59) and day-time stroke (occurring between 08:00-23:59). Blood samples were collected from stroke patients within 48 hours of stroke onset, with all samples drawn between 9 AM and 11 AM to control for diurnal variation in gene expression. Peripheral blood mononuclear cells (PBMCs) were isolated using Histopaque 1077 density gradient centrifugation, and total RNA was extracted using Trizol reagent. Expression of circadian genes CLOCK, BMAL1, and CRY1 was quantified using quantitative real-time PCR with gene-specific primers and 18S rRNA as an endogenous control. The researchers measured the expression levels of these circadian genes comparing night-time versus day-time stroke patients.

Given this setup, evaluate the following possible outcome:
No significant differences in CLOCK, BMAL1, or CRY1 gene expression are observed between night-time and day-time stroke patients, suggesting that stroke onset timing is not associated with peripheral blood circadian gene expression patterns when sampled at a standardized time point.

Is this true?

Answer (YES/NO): NO